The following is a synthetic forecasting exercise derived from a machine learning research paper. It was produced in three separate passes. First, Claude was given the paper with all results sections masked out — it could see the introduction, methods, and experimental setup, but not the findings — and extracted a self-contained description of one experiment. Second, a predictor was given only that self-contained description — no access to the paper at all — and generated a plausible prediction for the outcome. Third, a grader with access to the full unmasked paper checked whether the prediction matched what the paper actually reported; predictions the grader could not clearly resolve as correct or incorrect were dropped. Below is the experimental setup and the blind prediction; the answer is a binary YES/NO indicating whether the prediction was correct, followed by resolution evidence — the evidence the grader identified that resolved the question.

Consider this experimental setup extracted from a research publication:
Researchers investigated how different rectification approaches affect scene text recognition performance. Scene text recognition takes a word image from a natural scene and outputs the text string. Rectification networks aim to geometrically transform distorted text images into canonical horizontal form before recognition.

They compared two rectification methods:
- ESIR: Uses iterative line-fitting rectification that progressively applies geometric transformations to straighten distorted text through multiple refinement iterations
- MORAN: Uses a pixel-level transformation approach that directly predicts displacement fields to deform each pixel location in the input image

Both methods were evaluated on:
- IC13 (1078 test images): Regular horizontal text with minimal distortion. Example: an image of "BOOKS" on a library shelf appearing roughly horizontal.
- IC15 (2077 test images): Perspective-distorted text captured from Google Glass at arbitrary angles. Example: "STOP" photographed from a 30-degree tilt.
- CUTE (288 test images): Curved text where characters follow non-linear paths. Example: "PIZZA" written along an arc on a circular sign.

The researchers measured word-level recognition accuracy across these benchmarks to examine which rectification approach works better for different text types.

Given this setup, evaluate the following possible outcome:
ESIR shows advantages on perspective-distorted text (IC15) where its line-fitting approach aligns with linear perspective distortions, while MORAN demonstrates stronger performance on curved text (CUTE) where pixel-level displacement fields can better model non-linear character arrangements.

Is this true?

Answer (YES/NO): NO